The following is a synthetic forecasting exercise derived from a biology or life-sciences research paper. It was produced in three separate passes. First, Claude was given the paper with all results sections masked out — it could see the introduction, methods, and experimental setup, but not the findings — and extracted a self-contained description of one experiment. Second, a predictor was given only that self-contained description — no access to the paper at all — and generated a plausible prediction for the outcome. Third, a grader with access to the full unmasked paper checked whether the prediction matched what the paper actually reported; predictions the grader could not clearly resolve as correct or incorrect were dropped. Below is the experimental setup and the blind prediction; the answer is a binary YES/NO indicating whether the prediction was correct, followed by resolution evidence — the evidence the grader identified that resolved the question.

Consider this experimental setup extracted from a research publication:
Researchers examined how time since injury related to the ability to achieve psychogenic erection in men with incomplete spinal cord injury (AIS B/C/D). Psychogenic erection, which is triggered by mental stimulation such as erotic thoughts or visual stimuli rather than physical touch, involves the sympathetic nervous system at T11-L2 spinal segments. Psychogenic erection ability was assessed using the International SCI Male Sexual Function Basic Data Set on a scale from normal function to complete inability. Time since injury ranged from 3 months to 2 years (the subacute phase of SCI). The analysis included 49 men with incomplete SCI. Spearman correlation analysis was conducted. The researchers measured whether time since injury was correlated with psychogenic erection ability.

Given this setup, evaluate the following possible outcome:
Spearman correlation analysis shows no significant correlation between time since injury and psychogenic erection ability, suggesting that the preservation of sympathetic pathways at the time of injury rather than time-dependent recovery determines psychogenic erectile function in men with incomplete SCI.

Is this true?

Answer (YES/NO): NO